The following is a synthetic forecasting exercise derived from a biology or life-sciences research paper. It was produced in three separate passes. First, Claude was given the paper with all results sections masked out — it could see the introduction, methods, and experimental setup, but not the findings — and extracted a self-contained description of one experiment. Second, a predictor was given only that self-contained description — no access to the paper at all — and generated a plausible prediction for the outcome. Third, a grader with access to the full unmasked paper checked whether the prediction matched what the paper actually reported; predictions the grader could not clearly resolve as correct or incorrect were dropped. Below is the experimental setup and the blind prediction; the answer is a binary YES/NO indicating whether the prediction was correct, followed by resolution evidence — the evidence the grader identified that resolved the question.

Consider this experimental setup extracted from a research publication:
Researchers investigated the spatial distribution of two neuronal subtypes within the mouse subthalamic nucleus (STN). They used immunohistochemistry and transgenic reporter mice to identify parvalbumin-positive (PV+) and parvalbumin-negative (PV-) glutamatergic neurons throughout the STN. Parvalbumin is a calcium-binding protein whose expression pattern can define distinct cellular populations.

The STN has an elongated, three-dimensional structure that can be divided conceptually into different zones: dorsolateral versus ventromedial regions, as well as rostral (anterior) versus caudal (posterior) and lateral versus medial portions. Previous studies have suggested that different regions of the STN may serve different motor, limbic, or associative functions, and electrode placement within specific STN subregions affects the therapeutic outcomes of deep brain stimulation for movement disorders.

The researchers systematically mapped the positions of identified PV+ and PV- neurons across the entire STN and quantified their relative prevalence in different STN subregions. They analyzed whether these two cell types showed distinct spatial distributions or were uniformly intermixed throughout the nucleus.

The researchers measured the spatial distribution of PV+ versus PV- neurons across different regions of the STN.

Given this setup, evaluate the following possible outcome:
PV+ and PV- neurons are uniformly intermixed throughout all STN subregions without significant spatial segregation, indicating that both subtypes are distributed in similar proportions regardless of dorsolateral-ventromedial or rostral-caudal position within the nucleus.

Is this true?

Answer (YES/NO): NO